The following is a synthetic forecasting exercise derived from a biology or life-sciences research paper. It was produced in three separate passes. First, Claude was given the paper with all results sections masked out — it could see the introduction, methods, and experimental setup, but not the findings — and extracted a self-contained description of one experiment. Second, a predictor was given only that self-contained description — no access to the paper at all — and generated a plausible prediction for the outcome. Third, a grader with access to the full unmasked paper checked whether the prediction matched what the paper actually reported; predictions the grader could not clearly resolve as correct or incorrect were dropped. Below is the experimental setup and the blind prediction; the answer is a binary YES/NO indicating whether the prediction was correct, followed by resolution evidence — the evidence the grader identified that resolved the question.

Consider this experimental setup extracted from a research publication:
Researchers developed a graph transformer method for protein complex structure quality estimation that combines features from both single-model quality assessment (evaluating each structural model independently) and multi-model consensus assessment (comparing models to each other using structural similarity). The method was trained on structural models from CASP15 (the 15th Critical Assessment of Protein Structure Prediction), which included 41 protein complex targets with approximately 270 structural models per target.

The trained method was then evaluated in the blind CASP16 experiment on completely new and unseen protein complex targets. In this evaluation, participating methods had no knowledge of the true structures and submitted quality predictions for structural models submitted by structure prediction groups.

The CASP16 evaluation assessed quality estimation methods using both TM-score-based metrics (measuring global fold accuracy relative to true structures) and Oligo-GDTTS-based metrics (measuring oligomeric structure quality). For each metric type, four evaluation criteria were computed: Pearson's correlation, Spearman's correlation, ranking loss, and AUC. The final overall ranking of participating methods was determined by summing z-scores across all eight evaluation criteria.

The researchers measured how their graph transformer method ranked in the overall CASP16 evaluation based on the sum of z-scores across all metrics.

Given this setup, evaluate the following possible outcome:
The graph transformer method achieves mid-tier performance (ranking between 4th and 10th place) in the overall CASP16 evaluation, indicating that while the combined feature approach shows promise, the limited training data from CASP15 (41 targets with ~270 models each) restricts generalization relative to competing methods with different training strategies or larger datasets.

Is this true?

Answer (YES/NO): YES